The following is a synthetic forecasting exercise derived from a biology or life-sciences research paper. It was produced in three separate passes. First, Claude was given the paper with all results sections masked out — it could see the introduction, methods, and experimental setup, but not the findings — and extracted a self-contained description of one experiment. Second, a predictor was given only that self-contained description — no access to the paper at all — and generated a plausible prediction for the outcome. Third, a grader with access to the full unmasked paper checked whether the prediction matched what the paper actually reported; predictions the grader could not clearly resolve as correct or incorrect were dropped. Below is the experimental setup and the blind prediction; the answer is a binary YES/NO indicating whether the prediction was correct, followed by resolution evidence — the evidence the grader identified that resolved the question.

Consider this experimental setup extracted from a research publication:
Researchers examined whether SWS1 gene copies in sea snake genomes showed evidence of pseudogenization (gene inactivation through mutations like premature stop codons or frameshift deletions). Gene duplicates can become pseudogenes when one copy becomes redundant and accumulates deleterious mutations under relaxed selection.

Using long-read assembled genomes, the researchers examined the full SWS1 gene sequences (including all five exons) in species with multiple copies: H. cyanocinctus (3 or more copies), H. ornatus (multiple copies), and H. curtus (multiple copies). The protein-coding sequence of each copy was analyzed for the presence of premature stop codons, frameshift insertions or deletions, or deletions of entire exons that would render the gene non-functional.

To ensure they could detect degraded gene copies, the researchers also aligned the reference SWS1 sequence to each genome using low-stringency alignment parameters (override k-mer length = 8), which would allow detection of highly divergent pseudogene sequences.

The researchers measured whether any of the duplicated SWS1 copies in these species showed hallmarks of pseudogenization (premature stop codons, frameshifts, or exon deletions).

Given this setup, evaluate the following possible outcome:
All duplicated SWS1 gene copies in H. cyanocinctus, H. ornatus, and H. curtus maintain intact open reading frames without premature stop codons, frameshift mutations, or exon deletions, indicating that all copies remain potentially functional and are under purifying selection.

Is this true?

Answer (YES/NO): NO